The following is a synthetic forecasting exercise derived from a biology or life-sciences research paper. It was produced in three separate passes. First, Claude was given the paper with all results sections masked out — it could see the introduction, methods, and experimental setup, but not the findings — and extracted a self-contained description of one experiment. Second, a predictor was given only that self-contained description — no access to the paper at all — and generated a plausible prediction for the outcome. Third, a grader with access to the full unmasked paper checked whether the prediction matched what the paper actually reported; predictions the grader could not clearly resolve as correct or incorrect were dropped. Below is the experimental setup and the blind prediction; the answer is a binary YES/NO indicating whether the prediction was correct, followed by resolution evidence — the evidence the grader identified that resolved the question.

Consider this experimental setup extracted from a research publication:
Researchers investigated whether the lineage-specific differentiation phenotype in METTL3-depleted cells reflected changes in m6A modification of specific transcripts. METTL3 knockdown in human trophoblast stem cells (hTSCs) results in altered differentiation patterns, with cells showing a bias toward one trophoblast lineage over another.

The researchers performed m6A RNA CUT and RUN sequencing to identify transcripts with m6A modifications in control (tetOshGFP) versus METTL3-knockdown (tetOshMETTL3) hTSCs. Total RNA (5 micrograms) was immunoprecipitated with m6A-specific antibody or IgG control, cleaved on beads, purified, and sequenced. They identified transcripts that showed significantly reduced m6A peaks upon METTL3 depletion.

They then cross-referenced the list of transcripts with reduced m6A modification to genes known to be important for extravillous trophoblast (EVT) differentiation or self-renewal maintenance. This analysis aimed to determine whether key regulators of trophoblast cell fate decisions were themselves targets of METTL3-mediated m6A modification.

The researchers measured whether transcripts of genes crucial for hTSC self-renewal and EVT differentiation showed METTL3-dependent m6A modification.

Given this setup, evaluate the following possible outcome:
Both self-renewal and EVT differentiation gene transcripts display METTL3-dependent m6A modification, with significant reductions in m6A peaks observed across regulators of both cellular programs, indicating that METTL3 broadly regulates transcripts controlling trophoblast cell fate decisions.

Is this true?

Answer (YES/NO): YES